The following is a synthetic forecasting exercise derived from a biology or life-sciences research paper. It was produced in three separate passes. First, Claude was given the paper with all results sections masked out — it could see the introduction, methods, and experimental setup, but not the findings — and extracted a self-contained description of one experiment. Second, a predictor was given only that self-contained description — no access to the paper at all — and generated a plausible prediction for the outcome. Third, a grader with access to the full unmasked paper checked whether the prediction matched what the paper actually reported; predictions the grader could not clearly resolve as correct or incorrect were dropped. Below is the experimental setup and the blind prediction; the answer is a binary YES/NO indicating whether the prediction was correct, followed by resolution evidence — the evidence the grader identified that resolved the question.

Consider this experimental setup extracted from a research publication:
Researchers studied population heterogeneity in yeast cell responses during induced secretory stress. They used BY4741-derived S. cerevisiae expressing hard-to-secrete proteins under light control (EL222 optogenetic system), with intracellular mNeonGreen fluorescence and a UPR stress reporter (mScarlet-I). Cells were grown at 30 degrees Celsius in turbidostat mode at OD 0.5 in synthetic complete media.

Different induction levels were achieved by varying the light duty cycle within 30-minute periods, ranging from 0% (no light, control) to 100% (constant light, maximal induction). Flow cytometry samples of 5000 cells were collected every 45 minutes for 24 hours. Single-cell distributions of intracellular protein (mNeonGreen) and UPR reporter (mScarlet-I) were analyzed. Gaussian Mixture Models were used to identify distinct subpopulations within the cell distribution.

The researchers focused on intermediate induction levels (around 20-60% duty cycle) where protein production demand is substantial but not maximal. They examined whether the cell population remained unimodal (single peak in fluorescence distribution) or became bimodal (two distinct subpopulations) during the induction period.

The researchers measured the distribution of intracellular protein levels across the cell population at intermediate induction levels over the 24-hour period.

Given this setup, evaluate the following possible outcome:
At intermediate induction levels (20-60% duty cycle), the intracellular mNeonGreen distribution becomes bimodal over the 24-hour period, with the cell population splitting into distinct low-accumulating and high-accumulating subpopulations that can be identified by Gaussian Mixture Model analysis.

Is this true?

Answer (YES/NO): YES